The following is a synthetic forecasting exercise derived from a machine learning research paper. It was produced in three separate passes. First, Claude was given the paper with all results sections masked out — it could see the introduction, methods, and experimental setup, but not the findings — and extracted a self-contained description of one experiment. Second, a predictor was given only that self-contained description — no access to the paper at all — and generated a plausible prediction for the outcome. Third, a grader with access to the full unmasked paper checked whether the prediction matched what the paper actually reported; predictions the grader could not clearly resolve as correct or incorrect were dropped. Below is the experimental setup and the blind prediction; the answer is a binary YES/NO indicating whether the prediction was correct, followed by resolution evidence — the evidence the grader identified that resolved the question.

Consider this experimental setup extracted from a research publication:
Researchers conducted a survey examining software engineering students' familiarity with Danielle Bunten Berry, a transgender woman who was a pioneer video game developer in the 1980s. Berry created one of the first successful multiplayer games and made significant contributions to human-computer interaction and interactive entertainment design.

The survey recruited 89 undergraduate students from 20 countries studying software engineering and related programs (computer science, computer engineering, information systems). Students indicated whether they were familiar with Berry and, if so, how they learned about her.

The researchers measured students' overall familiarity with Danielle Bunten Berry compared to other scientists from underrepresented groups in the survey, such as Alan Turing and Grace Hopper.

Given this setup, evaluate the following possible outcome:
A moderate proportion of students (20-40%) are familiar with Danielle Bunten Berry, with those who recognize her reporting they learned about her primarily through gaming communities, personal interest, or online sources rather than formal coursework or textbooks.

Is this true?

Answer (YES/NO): NO